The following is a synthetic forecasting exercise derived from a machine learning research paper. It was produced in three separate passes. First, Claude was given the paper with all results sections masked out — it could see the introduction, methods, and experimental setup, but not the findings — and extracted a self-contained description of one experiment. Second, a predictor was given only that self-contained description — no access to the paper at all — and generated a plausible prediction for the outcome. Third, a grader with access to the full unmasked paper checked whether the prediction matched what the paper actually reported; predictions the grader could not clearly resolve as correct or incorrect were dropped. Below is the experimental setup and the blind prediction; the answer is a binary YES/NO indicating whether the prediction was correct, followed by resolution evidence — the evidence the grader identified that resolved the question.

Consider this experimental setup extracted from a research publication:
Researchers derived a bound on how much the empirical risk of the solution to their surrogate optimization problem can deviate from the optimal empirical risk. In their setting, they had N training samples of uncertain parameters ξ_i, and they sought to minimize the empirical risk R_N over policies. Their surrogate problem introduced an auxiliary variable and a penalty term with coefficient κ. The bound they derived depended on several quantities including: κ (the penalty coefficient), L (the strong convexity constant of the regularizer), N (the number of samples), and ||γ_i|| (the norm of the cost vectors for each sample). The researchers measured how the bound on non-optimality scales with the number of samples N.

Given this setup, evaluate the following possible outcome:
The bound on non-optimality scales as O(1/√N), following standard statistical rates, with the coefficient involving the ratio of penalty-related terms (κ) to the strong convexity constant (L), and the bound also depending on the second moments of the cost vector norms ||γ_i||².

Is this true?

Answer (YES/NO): NO